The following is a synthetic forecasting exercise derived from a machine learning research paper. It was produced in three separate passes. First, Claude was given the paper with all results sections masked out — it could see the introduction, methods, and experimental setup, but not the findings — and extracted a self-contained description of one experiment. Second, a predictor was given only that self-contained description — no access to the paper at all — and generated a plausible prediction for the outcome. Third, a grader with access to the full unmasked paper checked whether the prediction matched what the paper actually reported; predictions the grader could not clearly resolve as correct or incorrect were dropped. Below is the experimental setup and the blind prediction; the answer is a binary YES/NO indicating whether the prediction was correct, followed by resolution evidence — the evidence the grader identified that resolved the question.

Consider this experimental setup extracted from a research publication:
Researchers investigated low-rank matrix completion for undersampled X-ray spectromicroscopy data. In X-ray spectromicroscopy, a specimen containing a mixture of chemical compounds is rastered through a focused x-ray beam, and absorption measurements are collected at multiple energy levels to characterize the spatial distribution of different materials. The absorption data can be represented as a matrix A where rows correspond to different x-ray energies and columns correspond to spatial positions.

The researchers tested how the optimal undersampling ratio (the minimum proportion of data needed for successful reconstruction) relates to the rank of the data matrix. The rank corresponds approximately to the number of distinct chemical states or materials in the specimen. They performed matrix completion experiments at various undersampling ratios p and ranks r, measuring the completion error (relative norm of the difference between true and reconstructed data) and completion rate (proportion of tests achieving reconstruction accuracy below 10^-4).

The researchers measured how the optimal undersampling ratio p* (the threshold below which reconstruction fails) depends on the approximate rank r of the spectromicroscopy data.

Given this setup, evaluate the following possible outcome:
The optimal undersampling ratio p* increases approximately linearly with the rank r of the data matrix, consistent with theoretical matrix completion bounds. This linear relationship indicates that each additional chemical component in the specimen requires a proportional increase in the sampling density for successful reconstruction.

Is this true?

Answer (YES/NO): YES